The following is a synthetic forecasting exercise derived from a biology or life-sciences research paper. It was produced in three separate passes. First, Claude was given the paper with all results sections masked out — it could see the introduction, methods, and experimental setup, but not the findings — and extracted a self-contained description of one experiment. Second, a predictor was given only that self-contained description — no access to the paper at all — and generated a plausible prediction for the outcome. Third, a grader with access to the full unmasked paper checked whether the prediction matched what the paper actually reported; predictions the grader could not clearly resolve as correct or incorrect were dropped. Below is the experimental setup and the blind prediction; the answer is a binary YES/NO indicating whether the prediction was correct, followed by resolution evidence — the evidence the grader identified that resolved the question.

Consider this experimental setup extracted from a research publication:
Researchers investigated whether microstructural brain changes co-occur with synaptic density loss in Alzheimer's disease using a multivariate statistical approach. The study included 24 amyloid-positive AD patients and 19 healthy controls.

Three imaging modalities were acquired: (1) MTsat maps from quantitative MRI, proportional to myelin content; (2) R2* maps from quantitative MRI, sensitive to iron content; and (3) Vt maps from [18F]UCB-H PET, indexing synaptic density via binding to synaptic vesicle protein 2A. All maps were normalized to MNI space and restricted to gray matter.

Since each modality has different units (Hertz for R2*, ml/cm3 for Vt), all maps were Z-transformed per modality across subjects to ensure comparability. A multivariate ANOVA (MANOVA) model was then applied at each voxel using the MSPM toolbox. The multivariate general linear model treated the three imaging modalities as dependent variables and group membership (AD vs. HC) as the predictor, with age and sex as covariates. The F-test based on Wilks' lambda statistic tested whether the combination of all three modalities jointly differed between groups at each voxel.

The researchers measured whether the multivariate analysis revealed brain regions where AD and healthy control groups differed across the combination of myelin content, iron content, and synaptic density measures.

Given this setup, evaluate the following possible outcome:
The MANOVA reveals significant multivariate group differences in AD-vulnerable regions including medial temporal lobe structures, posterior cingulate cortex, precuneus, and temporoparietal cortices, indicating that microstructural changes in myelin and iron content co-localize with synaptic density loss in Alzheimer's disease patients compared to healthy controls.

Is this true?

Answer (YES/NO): NO